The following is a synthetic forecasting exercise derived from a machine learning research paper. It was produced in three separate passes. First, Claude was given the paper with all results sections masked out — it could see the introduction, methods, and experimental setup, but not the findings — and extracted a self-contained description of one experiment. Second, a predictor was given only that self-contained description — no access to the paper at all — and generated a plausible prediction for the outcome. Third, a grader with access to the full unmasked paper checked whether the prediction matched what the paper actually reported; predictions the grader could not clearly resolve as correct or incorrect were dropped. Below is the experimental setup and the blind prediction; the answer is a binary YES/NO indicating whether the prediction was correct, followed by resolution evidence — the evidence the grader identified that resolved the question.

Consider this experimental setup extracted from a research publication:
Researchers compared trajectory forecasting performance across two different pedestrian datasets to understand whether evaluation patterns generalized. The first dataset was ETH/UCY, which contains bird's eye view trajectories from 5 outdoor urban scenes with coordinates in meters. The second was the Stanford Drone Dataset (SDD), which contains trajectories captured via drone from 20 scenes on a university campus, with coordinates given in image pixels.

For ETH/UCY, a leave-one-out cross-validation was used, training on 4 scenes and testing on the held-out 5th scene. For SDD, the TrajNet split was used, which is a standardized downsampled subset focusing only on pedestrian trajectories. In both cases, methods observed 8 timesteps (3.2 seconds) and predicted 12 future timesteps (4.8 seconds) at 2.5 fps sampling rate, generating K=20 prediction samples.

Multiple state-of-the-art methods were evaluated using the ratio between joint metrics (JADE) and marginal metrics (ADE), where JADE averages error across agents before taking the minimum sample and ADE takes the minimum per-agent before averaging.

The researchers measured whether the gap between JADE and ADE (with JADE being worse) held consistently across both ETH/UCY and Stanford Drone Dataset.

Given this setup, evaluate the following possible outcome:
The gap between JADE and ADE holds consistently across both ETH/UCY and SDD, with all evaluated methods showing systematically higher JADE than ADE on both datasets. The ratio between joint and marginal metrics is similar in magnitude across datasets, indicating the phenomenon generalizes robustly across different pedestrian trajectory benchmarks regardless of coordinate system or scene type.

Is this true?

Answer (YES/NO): NO